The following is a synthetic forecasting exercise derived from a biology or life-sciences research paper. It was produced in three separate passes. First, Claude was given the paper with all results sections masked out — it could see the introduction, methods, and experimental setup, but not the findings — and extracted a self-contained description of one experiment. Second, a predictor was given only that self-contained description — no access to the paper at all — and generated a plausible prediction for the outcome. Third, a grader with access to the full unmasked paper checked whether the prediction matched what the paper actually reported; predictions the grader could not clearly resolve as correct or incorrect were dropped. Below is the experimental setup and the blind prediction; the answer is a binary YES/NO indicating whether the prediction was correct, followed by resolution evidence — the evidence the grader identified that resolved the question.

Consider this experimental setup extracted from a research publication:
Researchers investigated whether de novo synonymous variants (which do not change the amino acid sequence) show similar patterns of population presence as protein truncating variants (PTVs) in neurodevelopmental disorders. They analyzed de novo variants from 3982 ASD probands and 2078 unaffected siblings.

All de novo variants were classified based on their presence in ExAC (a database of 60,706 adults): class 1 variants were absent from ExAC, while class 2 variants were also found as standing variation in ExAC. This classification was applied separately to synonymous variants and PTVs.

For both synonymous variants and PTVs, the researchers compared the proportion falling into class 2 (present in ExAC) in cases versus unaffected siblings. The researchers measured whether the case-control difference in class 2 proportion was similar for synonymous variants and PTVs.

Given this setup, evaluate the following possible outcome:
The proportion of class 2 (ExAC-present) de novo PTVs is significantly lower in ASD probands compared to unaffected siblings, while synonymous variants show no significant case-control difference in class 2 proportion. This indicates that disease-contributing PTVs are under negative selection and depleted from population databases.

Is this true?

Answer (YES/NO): NO